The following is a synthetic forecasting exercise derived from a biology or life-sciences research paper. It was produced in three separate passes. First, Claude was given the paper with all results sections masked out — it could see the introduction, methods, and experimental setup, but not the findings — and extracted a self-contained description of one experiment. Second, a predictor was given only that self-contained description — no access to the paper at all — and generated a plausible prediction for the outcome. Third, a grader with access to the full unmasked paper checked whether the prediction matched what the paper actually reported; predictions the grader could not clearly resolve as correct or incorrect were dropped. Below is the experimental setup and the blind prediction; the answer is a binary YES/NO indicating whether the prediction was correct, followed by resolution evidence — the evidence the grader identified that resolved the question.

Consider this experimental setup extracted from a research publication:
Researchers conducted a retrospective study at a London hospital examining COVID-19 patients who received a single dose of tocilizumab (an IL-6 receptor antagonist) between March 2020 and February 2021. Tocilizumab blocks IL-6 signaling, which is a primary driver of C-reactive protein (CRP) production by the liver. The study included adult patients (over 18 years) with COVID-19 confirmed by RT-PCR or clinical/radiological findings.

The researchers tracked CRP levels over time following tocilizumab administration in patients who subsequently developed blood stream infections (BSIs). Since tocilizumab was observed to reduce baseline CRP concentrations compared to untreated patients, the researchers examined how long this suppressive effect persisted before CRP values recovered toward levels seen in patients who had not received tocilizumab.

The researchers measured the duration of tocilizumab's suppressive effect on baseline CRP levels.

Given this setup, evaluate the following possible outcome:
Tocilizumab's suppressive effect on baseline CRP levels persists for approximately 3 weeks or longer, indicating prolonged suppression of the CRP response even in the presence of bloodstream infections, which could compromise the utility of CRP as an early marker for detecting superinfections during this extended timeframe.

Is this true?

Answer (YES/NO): NO